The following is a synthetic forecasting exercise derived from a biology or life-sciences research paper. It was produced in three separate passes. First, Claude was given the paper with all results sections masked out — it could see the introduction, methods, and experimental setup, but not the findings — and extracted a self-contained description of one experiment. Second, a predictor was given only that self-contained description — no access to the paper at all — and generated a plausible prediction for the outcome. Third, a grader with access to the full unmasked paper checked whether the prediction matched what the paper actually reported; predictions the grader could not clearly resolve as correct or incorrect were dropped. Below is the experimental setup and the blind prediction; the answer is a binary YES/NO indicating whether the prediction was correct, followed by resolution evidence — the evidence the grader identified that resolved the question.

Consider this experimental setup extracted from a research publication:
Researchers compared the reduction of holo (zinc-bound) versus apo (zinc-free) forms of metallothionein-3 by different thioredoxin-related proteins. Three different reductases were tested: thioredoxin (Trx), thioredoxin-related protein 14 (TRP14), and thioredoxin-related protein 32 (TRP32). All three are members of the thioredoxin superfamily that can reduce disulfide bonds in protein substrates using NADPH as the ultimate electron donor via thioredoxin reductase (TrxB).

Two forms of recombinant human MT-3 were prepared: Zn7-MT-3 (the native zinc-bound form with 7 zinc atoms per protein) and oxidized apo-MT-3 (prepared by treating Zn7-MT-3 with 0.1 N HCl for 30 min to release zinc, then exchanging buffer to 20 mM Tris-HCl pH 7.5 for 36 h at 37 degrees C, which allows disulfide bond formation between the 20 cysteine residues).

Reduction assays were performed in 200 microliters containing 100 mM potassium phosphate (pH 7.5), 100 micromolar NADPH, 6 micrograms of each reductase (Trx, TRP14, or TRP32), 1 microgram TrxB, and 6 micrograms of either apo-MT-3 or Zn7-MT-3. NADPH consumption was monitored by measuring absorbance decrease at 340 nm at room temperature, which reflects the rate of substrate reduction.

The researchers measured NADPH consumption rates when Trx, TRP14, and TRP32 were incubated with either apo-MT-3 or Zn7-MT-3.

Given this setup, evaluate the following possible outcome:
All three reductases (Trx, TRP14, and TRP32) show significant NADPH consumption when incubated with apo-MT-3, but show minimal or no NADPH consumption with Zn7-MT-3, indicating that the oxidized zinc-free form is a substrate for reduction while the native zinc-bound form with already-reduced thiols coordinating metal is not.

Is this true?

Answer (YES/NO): NO